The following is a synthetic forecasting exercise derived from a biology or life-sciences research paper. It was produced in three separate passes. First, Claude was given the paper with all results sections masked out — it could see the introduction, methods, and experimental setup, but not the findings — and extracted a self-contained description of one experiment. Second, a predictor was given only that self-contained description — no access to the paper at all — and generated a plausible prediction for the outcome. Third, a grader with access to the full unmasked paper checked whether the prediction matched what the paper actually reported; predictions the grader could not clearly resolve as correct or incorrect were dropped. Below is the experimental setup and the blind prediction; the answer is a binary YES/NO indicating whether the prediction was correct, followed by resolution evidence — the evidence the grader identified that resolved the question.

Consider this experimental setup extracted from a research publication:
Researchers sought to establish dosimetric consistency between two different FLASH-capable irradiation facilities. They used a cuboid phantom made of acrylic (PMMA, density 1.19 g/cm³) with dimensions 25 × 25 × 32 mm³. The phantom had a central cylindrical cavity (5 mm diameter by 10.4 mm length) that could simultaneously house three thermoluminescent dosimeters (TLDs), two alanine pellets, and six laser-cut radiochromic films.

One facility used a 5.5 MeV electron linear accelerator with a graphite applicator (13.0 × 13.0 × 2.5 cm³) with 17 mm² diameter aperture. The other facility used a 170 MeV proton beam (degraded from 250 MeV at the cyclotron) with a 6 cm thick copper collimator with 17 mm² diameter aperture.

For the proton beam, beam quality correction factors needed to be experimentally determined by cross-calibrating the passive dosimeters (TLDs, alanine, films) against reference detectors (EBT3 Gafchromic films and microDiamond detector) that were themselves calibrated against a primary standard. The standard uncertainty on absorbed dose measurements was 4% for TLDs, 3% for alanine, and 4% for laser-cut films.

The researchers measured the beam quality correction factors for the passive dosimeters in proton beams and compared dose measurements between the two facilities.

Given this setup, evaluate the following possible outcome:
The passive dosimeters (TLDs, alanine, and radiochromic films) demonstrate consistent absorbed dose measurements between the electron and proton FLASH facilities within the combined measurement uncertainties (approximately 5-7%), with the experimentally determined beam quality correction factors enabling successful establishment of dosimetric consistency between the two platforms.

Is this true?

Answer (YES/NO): YES